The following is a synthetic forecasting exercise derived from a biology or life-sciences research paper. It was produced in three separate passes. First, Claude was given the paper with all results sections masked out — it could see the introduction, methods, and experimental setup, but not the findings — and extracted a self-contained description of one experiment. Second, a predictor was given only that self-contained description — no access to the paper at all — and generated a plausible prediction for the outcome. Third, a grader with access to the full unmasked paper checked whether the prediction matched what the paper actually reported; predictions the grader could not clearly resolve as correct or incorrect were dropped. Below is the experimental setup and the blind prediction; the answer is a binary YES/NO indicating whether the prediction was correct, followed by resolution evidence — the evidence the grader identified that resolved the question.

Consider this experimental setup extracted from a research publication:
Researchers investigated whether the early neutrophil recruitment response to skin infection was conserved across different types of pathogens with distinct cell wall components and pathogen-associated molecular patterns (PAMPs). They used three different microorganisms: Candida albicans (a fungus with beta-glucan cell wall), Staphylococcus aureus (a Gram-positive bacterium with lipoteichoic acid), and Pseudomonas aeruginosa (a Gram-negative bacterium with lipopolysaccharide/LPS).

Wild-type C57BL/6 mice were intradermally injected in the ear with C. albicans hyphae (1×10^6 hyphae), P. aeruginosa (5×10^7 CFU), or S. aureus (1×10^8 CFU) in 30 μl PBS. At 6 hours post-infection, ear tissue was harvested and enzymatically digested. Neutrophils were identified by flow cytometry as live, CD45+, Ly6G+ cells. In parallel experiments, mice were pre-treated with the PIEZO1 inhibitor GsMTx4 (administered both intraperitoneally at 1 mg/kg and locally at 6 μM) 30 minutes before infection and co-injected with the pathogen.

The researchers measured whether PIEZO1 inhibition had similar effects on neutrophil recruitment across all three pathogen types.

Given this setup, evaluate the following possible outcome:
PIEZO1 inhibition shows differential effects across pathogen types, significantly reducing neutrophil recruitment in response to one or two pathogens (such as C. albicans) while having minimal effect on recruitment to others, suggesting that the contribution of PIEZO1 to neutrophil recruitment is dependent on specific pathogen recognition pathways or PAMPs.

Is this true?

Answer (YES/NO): NO